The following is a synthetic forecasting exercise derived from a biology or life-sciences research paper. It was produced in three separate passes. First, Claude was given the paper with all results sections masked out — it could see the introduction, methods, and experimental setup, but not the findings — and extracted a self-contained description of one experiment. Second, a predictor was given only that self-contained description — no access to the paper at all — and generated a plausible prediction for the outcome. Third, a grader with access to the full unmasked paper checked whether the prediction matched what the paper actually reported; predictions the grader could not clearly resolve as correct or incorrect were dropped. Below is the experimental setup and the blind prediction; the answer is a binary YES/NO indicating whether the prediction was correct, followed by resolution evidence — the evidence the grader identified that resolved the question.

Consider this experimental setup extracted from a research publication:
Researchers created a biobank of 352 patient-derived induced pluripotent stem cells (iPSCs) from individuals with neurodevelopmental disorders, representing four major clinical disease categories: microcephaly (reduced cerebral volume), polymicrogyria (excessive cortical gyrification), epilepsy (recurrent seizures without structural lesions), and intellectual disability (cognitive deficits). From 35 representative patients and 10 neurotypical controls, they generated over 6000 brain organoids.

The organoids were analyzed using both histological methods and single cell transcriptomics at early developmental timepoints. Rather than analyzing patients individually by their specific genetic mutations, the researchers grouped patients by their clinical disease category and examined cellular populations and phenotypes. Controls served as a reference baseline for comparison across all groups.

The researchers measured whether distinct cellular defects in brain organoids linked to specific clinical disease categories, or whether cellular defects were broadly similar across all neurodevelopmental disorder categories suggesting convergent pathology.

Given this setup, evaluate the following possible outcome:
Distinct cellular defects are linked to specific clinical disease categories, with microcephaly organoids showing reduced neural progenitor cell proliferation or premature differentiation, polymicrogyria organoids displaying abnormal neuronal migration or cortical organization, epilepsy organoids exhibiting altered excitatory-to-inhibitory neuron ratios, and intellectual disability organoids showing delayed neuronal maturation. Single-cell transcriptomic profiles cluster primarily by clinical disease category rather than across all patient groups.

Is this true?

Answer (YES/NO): NO